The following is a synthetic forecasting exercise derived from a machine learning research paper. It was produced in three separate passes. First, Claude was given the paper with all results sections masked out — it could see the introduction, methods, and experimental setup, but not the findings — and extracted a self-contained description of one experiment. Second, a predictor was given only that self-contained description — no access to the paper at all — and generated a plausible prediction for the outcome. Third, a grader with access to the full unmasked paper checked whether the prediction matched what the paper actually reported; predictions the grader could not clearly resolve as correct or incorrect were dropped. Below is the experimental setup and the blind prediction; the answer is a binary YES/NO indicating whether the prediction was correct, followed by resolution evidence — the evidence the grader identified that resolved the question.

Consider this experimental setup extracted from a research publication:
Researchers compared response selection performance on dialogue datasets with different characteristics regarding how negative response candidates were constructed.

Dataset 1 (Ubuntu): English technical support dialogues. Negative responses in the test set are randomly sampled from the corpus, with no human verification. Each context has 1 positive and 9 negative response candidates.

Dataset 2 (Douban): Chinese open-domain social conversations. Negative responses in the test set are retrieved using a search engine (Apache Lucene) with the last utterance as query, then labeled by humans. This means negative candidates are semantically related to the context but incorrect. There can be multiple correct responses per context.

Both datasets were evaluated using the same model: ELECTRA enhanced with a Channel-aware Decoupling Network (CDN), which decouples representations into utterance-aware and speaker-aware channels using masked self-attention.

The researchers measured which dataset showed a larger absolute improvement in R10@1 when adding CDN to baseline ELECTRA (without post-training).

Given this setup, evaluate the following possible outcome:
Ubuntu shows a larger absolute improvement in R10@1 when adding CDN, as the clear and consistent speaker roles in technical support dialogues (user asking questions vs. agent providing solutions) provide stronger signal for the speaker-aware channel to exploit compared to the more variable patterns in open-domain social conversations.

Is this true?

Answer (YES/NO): NO